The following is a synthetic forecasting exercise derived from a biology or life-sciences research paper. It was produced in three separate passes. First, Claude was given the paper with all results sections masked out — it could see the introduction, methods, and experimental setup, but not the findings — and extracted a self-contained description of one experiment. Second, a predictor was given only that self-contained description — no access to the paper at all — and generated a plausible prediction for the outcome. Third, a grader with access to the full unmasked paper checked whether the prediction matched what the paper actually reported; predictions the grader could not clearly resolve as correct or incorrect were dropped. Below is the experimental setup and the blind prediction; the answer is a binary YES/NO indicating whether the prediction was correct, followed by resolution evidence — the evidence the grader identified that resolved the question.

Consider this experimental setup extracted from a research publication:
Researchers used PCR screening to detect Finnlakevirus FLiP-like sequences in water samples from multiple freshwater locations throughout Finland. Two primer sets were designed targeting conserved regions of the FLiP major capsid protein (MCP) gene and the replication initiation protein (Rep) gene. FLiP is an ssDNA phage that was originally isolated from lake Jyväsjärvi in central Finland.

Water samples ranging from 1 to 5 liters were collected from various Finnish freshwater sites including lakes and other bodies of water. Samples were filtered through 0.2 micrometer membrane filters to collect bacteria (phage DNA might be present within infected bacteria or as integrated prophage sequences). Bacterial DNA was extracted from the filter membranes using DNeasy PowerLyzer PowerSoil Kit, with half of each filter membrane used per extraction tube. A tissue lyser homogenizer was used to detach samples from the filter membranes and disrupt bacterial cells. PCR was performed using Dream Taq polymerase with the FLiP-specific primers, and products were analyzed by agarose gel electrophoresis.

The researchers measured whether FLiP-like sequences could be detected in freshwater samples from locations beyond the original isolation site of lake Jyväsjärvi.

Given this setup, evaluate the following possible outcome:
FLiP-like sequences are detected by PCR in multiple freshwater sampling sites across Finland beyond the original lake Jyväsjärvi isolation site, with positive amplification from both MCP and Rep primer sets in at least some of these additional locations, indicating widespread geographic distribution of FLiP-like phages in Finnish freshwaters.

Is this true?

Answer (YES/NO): YES